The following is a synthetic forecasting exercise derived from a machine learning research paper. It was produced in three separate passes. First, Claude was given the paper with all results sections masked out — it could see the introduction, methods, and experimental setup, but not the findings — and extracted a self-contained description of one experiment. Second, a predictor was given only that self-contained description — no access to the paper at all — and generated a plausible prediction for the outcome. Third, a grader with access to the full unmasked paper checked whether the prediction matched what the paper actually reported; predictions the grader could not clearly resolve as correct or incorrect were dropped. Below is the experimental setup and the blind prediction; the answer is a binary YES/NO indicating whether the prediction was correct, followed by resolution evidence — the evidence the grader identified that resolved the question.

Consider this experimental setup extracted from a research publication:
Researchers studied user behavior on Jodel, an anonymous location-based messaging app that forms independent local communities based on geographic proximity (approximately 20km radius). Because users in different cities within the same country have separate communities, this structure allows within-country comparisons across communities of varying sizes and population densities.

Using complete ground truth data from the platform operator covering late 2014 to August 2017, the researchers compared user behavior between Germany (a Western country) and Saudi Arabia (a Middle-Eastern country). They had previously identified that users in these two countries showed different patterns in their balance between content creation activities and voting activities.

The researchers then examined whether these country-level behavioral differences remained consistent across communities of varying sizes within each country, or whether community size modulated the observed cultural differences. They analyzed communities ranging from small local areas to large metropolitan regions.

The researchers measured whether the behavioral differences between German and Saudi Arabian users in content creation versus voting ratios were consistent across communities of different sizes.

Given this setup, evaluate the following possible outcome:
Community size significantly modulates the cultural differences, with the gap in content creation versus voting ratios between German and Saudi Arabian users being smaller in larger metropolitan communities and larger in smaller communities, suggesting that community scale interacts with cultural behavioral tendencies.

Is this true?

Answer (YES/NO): NO